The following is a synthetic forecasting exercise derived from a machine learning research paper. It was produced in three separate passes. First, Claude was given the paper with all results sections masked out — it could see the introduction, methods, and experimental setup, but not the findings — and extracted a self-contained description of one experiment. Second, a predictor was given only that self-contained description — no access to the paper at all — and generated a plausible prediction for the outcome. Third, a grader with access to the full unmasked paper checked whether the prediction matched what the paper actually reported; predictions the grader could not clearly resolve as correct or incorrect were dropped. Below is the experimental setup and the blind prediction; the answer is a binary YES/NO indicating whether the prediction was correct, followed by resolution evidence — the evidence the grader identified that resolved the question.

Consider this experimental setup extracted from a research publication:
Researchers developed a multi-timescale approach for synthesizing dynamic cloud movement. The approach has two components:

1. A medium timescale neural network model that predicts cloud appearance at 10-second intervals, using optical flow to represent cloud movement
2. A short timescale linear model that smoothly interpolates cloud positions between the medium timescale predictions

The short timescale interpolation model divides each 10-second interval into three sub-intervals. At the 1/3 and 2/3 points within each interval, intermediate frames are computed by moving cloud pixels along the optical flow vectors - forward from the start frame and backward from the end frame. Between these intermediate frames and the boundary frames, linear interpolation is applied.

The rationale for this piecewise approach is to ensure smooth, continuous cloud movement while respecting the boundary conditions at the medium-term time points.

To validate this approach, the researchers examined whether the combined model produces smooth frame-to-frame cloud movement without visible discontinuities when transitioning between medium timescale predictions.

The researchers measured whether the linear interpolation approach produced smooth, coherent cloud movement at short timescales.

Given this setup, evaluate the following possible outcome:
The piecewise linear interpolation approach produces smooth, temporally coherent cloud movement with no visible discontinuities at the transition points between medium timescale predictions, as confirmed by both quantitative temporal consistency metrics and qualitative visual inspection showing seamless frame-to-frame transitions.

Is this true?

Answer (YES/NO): NO